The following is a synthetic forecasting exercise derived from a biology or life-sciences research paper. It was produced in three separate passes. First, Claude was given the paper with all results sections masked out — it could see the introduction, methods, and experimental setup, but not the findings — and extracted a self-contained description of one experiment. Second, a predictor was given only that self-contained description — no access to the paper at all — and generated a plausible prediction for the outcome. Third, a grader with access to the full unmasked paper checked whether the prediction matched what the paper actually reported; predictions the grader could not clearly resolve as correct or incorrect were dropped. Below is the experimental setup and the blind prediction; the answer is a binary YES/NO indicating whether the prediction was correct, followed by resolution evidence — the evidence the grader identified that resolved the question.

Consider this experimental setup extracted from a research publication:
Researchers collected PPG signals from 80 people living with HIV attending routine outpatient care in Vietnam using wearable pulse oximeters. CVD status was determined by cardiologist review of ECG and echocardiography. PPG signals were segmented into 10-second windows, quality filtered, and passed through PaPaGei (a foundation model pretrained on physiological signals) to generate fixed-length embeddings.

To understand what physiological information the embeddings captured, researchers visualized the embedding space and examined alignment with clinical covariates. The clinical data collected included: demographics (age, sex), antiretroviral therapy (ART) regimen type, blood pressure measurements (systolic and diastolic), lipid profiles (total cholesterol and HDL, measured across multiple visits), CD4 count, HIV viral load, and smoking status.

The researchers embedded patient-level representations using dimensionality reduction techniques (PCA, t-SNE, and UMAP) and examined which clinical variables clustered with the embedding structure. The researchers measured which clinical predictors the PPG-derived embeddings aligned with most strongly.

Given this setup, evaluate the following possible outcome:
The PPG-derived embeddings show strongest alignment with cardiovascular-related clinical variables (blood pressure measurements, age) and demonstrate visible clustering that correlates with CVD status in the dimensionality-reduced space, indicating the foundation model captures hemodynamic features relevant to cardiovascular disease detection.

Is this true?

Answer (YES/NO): NO